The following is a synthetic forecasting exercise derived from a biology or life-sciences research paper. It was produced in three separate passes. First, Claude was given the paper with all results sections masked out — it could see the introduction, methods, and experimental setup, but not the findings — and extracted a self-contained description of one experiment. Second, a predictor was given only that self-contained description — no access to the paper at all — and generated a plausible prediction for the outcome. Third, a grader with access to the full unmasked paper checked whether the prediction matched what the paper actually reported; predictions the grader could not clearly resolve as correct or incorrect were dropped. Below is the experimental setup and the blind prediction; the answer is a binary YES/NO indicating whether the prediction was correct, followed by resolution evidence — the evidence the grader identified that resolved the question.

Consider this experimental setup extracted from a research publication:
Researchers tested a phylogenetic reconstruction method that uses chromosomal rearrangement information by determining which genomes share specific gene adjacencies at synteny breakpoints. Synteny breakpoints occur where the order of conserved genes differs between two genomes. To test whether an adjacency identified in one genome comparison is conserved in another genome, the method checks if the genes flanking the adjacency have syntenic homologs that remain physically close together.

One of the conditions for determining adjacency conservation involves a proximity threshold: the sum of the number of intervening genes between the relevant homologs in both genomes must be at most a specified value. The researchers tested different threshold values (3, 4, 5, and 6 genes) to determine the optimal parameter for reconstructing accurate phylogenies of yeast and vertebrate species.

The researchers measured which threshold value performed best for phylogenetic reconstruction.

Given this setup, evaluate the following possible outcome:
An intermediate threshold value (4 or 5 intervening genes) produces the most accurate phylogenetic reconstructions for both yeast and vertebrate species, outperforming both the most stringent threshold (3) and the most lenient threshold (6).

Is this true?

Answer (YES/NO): YES